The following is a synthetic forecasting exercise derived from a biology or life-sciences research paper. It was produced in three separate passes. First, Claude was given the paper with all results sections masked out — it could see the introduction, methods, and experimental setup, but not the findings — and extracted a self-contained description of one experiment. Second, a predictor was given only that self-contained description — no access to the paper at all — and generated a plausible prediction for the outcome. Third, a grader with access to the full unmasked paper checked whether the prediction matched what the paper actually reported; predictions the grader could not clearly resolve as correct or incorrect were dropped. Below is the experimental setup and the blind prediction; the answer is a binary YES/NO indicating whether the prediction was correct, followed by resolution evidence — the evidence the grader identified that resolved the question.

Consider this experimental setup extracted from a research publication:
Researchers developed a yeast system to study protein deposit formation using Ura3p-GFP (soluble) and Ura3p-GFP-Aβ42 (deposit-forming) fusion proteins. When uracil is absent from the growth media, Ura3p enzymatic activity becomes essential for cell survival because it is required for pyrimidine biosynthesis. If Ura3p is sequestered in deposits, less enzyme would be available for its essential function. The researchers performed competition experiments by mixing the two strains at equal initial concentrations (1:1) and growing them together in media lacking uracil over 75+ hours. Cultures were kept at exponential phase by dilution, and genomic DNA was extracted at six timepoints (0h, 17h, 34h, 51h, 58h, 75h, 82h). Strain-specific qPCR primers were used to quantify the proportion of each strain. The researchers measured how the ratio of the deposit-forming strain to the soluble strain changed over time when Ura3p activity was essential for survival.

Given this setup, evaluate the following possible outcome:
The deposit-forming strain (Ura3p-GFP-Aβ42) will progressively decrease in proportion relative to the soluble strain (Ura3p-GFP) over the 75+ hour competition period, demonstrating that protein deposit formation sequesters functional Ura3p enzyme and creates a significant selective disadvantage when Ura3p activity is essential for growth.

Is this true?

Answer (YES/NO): YES